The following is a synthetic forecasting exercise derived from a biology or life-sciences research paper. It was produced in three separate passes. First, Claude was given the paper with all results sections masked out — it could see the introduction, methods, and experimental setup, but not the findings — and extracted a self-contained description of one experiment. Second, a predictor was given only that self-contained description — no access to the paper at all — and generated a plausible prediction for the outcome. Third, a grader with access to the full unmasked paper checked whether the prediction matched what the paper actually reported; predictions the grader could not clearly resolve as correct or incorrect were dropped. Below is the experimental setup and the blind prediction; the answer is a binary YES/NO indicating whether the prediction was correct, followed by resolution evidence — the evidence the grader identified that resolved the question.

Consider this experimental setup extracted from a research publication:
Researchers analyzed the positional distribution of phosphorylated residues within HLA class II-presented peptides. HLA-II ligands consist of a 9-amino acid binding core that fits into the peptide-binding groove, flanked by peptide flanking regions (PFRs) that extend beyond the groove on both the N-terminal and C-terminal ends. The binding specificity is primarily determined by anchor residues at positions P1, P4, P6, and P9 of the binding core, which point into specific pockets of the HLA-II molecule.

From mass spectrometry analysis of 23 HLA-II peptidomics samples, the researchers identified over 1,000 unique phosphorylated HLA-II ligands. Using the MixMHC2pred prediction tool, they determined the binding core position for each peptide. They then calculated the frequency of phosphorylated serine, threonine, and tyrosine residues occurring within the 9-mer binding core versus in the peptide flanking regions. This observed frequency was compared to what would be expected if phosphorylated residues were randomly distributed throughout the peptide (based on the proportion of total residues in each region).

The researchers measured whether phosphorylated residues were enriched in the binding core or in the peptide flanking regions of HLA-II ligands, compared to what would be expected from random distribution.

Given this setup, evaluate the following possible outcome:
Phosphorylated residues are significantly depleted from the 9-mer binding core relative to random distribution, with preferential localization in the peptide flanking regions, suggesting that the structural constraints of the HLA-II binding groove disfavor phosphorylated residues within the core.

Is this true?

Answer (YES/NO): YES